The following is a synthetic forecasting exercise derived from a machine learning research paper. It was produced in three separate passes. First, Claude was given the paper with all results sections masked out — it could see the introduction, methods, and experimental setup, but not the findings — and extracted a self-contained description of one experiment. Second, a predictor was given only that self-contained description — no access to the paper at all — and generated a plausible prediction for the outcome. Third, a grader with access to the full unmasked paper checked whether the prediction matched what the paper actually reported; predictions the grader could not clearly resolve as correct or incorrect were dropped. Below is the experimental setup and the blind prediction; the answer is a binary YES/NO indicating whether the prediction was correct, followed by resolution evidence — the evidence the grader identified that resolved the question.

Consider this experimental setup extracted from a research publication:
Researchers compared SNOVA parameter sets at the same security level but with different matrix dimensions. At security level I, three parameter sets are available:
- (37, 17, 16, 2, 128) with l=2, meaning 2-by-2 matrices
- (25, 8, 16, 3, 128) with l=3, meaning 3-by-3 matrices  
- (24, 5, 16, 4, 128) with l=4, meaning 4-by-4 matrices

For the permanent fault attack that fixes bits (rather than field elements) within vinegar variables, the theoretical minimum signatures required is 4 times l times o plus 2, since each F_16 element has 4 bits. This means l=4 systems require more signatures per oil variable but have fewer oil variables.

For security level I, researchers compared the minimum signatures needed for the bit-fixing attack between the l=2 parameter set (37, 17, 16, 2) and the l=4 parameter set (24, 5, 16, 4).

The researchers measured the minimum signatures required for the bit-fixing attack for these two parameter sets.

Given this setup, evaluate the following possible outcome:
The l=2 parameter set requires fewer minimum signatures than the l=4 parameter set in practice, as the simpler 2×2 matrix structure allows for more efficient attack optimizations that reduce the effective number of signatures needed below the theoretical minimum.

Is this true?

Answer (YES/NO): NO